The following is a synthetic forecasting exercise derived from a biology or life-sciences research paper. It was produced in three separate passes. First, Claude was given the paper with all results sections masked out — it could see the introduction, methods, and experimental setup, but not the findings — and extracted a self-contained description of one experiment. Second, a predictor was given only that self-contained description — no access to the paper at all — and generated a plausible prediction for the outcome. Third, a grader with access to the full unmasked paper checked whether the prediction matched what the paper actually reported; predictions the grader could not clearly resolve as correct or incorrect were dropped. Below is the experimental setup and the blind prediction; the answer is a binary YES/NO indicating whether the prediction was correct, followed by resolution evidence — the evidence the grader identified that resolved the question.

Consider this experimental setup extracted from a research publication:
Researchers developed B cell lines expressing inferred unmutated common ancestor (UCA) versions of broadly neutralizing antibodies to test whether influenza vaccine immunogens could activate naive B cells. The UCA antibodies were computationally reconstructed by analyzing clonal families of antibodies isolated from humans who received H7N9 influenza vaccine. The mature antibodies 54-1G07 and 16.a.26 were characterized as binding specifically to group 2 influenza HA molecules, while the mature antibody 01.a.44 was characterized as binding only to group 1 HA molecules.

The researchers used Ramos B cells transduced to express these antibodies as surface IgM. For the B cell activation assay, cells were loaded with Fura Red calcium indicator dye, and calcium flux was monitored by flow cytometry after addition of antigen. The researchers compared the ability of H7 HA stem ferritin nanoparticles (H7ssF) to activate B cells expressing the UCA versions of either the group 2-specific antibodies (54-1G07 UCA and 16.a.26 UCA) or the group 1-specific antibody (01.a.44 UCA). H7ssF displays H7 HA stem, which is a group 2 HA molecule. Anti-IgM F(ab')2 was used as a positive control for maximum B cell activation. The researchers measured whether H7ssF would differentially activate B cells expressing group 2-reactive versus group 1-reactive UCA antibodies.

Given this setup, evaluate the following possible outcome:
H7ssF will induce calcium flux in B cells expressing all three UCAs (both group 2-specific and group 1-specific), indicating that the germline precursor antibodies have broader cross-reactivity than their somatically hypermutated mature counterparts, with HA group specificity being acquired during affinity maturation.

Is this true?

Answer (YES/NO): NO